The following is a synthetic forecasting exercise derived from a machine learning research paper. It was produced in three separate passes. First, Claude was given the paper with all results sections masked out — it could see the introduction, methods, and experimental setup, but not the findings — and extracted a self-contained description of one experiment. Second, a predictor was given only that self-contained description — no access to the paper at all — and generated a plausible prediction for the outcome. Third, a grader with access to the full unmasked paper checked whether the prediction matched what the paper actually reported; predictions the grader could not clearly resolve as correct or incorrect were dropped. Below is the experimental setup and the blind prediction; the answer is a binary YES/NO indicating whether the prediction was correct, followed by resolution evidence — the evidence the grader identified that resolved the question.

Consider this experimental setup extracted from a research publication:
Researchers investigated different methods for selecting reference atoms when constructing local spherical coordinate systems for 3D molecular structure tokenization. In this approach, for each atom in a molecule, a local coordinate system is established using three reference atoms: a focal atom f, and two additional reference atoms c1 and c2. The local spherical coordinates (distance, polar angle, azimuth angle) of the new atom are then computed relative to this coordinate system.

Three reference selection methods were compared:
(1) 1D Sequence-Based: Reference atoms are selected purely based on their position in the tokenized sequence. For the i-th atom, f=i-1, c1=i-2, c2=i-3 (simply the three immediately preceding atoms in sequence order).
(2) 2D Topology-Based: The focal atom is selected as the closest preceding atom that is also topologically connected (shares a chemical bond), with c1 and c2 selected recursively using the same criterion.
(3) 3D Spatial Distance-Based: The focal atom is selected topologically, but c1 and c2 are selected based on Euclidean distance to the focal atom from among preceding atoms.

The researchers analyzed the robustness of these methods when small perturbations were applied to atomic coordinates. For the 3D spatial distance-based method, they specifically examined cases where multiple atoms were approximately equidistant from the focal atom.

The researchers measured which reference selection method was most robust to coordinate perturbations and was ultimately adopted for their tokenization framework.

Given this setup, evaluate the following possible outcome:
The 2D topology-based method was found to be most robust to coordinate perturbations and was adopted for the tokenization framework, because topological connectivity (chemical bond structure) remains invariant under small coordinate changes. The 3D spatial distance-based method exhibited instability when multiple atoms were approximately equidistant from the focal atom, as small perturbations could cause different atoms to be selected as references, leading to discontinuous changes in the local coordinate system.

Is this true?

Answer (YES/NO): YES